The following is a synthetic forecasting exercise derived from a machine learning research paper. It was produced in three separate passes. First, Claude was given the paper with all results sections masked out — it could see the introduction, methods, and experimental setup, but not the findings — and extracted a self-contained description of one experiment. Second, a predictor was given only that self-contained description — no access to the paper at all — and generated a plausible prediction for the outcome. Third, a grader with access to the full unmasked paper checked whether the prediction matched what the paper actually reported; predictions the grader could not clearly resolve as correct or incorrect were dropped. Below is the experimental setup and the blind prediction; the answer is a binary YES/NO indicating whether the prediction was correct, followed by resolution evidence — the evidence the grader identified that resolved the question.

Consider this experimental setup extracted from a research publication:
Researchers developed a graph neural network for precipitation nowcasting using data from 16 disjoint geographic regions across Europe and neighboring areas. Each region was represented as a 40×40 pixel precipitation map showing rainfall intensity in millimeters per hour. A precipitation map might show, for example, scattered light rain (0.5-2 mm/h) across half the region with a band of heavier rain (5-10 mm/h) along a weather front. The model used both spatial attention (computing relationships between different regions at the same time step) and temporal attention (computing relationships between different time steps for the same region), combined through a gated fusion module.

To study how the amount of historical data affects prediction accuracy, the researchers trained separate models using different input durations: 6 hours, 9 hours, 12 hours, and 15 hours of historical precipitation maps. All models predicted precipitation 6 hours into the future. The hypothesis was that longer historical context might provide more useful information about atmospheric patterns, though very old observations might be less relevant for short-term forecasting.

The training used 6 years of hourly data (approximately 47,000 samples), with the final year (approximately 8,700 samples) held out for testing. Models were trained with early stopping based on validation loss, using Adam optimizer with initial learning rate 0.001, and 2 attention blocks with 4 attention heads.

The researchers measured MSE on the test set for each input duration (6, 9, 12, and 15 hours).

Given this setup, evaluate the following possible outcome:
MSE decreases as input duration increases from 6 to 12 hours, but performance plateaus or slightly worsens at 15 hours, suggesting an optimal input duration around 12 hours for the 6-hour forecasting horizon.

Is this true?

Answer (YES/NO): NO